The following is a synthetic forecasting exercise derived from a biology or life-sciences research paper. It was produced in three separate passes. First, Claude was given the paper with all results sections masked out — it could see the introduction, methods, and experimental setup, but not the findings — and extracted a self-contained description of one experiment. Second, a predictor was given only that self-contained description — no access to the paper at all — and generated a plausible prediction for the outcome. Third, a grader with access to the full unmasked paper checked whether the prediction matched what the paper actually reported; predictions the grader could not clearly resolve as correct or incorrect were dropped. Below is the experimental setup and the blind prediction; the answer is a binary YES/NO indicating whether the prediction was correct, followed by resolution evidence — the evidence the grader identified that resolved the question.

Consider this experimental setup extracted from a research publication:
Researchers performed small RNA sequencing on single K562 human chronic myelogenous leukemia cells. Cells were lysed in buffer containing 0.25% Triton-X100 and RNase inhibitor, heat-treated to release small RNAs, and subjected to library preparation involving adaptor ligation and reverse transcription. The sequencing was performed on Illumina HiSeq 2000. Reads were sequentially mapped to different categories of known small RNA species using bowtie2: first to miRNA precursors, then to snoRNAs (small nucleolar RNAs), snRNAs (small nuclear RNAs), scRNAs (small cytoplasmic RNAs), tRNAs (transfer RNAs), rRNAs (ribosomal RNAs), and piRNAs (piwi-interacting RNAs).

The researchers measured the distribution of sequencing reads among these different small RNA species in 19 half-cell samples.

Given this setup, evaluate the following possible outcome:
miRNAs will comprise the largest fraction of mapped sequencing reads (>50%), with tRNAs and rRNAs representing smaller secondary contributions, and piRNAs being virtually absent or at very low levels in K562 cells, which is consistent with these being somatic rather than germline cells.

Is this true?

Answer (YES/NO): NO